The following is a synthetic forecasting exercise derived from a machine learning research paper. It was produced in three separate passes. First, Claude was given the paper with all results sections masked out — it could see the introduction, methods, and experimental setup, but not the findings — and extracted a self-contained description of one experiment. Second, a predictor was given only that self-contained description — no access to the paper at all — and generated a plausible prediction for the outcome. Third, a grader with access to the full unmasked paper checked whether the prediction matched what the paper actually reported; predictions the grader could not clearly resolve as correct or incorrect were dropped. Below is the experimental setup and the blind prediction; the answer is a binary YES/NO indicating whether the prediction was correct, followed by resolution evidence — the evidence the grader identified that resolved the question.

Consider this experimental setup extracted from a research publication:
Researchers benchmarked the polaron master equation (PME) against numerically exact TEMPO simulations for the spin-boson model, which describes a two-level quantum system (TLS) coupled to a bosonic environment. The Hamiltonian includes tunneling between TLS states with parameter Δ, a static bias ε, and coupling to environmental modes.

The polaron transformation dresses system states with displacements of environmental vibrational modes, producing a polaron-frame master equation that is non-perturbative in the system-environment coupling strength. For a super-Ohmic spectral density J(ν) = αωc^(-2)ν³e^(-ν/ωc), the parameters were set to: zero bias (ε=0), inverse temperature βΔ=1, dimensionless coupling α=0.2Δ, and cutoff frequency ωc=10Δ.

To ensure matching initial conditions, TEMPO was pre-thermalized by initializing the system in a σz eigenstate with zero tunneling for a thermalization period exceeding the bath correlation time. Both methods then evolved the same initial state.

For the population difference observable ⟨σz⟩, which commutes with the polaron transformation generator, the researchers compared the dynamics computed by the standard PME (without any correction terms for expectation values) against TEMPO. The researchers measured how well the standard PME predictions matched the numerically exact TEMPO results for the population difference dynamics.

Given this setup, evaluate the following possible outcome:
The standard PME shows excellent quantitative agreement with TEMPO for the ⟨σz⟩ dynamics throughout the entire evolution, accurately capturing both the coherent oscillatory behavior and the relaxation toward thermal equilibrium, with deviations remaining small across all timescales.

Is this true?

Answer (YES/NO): YES